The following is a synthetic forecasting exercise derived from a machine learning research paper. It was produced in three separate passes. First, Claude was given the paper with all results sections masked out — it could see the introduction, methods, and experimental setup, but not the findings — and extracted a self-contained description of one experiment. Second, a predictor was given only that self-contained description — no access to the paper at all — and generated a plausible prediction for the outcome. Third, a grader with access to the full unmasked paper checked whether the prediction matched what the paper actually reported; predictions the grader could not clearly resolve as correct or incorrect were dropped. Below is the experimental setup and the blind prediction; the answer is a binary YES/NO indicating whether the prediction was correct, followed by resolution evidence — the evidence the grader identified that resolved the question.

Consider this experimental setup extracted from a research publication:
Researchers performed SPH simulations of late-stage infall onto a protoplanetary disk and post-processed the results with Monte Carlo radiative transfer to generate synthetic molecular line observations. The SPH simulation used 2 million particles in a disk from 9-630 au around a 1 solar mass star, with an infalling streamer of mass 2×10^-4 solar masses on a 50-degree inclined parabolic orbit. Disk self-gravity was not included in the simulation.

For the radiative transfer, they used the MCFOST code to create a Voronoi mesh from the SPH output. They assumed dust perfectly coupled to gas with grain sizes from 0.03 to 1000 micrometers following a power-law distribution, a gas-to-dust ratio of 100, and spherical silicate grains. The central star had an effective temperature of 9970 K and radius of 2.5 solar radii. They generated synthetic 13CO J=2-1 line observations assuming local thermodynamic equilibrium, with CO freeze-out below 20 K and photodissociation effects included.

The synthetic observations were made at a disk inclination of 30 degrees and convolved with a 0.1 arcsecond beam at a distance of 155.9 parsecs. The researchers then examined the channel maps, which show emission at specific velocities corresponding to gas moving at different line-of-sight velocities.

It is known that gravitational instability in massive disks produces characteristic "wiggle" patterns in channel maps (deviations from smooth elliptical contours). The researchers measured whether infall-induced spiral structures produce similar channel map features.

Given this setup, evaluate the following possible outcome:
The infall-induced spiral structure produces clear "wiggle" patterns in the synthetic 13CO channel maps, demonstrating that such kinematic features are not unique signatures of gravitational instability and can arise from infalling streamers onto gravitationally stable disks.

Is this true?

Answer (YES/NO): YES